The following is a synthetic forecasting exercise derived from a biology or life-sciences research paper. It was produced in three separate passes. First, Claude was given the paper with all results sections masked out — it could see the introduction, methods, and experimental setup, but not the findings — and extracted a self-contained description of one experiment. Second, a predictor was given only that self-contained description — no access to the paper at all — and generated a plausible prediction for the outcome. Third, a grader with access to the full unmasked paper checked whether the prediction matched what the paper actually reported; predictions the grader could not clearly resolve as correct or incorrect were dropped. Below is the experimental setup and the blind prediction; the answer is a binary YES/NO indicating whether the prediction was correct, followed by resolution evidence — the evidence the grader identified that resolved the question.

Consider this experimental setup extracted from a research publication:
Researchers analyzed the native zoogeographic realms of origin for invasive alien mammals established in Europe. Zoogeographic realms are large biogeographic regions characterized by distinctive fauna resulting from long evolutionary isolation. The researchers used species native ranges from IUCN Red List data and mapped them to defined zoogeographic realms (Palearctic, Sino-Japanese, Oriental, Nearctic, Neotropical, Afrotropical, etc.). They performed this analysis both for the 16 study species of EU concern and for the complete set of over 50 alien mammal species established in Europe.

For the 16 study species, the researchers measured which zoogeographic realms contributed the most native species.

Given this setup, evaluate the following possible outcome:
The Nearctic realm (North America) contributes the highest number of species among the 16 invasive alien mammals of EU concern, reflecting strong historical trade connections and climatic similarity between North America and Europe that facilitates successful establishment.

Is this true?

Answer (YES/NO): NO